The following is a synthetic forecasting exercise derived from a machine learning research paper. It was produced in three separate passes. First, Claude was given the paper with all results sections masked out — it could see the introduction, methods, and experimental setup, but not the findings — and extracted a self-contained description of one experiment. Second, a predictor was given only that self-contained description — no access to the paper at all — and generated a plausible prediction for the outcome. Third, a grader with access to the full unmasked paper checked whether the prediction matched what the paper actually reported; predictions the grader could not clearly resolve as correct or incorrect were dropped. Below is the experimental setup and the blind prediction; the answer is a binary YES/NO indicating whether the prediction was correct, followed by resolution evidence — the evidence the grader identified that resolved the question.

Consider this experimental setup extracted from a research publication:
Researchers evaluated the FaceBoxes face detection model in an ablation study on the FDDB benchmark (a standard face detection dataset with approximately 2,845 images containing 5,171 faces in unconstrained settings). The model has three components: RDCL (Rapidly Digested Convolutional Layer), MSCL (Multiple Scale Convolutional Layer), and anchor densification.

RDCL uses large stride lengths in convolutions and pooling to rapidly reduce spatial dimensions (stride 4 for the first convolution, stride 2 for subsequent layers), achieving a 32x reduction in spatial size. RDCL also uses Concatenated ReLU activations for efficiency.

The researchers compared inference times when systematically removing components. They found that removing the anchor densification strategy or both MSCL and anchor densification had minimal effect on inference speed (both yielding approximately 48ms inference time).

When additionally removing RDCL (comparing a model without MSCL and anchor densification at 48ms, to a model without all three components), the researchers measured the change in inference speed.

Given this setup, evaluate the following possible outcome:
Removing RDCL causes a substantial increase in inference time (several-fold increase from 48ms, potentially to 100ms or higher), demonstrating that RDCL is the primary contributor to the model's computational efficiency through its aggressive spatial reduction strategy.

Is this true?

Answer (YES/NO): NO